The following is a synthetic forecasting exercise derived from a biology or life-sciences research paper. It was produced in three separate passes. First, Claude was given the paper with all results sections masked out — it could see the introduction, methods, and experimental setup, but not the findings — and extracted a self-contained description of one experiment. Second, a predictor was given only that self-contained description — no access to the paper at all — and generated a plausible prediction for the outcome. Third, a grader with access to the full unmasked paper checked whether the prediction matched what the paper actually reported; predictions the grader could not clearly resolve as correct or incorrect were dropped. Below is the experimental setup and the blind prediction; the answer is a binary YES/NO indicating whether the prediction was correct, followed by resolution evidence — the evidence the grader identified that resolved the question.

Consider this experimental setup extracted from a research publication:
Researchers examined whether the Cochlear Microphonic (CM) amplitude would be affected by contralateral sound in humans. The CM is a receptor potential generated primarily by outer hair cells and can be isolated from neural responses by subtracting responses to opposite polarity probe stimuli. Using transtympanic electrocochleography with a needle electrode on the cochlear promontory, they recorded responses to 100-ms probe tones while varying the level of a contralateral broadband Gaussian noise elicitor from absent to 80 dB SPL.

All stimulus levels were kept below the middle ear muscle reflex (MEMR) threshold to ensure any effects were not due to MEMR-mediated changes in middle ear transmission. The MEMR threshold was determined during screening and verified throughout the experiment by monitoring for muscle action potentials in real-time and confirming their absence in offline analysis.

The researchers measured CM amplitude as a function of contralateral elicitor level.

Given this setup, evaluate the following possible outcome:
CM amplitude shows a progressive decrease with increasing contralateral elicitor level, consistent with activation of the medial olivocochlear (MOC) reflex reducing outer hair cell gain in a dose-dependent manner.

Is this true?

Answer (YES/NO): NO